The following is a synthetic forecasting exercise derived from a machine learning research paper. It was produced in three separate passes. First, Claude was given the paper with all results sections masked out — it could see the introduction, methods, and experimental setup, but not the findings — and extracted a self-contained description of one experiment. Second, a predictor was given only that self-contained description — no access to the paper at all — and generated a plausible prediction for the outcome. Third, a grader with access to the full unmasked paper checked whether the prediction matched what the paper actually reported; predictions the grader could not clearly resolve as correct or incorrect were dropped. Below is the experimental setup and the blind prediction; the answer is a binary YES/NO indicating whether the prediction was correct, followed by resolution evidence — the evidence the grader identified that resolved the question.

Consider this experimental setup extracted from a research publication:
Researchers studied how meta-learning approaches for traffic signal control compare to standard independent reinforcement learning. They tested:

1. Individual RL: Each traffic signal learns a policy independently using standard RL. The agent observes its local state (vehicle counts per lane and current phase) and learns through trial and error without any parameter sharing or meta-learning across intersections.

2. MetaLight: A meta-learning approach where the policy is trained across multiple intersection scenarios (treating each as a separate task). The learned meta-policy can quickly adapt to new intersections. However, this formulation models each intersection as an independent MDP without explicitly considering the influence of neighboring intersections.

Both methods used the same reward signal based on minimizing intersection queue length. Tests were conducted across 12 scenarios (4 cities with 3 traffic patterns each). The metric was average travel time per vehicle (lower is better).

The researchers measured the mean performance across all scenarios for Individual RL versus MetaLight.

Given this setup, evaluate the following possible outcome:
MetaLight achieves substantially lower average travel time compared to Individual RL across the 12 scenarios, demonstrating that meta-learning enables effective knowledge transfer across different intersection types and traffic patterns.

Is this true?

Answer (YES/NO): YES